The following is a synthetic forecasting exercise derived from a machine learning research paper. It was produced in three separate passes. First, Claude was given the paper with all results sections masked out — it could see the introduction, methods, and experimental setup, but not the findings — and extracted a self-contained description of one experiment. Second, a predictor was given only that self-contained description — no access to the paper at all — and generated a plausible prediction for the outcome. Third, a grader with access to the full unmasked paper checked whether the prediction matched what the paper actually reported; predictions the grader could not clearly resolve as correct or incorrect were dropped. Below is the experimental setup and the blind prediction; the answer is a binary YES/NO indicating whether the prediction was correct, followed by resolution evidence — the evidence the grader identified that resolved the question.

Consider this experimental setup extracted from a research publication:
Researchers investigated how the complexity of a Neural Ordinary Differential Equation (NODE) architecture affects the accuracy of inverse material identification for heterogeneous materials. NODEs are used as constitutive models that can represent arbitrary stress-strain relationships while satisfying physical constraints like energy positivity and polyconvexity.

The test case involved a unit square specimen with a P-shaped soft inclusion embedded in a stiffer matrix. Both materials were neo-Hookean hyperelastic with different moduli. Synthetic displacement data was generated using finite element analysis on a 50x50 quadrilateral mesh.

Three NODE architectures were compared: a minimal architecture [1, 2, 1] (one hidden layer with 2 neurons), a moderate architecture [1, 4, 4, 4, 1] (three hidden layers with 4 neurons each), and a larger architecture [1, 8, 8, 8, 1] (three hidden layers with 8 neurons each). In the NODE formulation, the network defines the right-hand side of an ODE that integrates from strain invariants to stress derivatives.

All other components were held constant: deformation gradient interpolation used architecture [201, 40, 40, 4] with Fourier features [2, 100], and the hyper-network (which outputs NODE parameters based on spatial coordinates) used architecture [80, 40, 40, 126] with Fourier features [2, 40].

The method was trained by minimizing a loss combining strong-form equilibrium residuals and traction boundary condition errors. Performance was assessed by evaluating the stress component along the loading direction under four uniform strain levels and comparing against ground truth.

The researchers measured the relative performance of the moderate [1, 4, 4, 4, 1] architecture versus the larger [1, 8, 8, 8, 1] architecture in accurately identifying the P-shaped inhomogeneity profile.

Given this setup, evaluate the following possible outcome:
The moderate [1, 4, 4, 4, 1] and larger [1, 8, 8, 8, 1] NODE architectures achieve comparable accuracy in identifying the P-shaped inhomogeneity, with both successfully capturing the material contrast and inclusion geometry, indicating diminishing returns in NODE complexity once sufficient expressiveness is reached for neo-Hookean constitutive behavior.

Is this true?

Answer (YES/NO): NO